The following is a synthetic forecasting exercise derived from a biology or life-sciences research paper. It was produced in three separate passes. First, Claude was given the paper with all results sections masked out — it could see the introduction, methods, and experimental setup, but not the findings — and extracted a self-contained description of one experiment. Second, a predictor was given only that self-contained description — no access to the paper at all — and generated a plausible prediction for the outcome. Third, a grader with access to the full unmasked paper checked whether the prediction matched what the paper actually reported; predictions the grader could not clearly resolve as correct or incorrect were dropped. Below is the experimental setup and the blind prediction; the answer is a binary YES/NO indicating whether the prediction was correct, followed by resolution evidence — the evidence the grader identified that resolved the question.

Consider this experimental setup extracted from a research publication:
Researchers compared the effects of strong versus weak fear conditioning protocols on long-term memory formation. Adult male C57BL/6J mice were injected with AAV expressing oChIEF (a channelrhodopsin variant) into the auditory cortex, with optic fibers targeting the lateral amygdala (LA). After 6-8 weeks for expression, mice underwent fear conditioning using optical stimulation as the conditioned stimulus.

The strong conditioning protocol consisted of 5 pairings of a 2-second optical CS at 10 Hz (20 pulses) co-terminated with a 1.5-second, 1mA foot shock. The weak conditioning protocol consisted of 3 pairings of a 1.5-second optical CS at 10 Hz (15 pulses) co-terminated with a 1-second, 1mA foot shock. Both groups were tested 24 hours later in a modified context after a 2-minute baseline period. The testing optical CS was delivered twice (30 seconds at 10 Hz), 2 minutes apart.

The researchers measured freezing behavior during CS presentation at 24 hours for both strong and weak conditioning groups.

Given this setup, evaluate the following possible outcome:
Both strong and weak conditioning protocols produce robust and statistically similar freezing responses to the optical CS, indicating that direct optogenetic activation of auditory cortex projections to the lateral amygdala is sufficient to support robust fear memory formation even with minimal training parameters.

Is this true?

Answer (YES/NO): NO